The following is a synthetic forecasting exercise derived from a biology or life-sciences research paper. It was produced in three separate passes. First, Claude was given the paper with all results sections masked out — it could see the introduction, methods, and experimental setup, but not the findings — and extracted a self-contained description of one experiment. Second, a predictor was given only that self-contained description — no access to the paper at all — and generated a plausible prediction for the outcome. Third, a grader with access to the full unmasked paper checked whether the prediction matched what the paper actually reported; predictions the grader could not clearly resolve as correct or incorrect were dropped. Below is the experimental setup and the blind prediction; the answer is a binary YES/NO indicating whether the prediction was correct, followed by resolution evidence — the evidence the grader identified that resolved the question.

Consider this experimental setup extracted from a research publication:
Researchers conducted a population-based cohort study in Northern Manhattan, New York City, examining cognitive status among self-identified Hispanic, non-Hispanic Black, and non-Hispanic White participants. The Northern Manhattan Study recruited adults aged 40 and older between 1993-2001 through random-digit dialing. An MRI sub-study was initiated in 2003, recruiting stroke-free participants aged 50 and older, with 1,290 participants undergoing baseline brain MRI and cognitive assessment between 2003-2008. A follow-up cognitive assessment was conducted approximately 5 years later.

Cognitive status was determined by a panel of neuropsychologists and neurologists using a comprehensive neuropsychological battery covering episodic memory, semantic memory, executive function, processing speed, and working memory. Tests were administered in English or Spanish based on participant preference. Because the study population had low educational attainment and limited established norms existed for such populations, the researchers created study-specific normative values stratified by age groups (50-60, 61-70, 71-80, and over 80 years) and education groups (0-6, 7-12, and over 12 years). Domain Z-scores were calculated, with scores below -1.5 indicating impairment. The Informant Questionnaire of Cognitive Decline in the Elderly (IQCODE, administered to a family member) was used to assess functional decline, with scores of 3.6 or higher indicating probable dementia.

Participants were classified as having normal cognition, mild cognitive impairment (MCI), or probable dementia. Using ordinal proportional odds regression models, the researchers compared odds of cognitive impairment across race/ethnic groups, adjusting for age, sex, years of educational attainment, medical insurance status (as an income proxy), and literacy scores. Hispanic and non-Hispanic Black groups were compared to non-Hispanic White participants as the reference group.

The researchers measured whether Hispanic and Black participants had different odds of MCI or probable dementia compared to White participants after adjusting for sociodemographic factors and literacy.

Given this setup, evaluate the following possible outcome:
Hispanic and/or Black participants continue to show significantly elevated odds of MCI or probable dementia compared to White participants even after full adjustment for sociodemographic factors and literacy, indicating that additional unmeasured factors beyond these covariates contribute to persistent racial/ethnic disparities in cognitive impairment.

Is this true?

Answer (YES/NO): YES